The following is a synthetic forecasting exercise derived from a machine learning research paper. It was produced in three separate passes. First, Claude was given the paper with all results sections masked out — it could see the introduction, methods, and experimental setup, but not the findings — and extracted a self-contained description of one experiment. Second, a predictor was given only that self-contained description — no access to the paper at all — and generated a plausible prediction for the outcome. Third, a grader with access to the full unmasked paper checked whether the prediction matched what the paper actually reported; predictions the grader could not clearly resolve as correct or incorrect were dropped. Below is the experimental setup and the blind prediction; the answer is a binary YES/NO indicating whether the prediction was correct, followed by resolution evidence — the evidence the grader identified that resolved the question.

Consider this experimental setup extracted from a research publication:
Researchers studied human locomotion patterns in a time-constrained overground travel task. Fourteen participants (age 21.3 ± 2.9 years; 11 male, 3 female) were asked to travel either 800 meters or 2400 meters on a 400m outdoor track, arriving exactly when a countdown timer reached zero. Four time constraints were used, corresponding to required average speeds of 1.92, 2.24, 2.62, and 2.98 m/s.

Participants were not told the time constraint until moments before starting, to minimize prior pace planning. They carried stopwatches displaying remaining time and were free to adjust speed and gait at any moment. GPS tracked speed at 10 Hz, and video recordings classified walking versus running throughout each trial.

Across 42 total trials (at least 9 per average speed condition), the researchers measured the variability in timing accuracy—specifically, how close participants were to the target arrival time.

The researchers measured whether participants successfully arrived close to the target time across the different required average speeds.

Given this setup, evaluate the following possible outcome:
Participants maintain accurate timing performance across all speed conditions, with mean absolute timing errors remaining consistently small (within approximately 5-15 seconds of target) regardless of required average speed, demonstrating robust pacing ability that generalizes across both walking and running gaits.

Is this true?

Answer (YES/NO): YES